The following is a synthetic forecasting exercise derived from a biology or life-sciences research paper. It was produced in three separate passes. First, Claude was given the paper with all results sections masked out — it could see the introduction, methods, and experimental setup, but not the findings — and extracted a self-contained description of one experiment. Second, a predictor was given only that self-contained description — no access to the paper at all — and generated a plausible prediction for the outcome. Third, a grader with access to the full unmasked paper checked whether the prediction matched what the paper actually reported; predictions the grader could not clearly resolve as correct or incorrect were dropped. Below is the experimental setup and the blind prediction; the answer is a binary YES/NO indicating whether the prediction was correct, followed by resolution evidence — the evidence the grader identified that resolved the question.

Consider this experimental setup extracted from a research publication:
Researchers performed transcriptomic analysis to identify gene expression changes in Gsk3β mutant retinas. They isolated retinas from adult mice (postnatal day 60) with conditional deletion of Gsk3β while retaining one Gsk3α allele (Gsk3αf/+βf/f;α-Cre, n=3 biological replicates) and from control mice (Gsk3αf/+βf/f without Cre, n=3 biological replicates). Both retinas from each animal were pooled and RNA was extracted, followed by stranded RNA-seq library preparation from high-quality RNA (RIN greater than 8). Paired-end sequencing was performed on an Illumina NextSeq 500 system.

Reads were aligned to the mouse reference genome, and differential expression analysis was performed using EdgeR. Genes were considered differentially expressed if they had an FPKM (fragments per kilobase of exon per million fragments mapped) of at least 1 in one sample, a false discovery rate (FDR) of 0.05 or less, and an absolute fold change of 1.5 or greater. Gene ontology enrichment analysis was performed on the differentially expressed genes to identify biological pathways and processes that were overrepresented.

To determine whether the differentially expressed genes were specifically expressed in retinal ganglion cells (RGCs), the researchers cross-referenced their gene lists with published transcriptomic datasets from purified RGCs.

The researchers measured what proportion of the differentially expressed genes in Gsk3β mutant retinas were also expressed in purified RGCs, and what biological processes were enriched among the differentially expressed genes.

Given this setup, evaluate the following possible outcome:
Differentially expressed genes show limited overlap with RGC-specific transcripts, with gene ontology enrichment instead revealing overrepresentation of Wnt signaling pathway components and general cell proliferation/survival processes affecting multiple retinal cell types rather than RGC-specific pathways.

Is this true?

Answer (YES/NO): NO